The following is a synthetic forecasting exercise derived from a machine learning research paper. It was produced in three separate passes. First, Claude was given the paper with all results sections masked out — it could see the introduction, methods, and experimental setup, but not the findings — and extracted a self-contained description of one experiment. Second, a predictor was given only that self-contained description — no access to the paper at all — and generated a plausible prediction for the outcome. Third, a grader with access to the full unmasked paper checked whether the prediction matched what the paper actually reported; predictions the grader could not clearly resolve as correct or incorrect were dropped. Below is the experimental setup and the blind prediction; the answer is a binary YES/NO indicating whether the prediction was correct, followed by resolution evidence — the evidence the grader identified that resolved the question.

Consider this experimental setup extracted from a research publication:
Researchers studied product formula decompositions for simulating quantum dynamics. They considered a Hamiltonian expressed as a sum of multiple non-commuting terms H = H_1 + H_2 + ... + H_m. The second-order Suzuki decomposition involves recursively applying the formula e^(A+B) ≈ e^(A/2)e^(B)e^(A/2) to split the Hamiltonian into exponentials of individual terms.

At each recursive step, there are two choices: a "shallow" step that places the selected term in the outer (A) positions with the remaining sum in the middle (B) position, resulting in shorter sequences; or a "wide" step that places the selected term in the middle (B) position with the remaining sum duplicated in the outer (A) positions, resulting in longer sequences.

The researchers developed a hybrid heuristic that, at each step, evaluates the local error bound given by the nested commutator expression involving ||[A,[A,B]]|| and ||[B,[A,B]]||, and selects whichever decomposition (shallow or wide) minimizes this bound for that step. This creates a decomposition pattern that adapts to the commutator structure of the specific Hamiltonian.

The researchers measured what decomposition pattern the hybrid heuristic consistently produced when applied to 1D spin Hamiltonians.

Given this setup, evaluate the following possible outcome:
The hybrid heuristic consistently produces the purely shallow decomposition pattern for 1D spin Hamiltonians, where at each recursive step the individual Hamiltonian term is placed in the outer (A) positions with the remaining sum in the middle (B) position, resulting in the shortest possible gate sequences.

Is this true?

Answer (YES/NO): NO